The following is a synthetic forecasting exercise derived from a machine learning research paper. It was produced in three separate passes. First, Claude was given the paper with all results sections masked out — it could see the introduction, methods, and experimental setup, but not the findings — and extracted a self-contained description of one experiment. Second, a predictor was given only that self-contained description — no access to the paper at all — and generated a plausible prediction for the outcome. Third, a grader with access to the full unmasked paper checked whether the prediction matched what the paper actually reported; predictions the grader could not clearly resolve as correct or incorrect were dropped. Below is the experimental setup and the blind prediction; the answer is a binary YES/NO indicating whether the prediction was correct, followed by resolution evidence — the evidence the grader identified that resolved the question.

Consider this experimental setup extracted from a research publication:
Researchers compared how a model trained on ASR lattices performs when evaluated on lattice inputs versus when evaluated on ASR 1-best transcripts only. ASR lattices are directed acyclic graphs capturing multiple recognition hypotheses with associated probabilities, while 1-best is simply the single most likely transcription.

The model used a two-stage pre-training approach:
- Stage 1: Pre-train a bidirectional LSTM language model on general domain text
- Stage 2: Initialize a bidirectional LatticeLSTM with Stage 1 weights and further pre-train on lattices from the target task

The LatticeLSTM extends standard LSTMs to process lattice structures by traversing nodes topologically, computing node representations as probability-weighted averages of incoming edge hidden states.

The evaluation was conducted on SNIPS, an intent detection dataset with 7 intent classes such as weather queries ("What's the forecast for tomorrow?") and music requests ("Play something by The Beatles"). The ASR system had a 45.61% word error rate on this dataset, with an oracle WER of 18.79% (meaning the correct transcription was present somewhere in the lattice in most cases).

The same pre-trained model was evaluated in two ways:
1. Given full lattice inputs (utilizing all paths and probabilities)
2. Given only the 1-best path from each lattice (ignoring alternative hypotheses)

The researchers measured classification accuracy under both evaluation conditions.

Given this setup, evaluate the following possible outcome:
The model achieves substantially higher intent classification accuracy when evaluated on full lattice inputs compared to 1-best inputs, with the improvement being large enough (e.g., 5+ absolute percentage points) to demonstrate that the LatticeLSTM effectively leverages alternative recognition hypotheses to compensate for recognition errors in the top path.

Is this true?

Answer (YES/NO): NO